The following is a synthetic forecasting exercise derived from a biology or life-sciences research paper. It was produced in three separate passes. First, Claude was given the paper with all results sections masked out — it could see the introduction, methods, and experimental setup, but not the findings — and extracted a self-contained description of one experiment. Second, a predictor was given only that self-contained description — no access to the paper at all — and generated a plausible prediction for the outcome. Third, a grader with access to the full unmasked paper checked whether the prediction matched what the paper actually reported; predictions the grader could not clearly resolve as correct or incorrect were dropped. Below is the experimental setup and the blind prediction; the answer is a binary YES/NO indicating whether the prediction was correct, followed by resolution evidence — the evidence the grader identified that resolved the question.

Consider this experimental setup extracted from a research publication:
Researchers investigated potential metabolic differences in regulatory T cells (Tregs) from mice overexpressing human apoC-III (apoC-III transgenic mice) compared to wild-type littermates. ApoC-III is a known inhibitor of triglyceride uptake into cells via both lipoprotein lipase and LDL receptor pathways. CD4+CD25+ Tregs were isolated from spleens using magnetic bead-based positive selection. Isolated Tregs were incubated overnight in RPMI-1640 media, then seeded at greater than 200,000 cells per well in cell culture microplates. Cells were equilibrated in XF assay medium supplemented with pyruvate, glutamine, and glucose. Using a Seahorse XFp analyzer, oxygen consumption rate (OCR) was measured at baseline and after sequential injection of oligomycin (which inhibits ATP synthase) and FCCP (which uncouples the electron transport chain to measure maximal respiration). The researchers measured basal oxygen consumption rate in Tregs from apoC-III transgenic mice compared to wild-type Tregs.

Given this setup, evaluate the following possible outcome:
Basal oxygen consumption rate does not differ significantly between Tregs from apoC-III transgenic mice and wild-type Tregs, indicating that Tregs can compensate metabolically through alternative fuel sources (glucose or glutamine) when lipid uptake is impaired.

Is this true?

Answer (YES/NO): NO